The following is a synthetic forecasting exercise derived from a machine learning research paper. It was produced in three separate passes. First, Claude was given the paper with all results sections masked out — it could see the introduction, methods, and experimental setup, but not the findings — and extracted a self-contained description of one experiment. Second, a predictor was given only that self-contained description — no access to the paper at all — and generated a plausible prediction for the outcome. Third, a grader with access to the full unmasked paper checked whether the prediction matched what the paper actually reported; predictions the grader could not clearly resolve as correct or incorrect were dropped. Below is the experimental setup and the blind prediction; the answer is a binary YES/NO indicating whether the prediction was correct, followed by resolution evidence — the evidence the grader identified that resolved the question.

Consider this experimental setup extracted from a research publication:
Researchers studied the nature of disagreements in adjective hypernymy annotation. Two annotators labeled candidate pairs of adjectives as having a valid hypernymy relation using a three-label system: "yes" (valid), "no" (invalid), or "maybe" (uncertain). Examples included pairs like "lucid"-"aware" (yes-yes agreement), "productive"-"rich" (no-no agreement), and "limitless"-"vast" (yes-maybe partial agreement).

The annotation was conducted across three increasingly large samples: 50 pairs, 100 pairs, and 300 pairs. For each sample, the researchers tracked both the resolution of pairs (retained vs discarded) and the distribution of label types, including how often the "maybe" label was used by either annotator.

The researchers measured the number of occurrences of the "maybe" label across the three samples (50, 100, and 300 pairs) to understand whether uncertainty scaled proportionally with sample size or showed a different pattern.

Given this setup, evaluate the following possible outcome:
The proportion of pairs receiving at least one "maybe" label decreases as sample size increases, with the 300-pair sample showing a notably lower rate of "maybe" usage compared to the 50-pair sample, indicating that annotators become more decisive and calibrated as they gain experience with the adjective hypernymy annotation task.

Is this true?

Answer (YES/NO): NO